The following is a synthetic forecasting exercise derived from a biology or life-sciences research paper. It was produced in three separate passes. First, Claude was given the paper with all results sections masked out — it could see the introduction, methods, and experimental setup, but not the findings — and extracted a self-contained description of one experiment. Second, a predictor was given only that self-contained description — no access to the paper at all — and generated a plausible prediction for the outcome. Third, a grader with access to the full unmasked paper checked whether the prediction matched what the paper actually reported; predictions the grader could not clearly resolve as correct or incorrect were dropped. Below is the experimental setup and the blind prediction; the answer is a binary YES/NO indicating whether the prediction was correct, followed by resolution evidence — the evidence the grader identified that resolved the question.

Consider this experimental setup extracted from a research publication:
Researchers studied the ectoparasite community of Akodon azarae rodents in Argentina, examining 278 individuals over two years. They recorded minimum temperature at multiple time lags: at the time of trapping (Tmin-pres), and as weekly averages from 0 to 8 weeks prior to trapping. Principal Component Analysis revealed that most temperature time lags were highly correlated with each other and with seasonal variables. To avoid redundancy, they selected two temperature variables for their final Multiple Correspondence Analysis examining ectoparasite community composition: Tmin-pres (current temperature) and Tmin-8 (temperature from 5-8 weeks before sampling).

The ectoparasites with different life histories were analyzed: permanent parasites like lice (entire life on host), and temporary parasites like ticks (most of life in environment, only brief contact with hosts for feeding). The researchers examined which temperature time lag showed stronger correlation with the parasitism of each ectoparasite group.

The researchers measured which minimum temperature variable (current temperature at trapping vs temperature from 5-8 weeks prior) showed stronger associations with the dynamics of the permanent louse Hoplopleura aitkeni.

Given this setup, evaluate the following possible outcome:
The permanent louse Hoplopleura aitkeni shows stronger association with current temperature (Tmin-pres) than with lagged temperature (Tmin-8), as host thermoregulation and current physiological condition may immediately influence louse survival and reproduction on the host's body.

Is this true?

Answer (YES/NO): YES